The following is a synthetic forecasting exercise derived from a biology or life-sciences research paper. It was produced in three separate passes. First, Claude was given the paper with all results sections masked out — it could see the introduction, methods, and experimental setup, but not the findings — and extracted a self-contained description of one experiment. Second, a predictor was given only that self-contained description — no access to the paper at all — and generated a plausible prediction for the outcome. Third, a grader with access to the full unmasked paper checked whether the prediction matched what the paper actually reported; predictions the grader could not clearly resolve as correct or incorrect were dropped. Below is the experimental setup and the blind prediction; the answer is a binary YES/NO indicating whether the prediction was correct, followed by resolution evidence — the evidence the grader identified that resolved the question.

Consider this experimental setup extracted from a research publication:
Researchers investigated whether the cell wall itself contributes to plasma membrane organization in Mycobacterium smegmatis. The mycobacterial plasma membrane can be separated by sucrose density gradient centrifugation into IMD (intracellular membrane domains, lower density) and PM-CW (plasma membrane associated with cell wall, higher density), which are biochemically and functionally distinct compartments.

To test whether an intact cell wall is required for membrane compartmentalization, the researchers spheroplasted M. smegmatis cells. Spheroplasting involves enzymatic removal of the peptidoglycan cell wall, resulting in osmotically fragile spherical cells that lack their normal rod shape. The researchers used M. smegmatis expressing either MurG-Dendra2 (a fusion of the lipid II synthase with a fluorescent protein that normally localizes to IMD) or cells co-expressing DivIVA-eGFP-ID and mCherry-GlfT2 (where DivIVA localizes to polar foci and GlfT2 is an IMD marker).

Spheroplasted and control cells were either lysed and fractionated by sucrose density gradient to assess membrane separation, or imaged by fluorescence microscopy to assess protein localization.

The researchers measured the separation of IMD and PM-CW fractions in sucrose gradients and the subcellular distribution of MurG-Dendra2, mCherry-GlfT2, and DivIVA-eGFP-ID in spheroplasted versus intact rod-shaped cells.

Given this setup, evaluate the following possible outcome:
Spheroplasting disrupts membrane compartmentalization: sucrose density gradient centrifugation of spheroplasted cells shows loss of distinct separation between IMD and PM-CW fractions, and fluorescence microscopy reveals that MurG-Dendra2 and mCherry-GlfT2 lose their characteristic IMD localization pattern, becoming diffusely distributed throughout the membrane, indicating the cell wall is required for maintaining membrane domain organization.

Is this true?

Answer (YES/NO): YES